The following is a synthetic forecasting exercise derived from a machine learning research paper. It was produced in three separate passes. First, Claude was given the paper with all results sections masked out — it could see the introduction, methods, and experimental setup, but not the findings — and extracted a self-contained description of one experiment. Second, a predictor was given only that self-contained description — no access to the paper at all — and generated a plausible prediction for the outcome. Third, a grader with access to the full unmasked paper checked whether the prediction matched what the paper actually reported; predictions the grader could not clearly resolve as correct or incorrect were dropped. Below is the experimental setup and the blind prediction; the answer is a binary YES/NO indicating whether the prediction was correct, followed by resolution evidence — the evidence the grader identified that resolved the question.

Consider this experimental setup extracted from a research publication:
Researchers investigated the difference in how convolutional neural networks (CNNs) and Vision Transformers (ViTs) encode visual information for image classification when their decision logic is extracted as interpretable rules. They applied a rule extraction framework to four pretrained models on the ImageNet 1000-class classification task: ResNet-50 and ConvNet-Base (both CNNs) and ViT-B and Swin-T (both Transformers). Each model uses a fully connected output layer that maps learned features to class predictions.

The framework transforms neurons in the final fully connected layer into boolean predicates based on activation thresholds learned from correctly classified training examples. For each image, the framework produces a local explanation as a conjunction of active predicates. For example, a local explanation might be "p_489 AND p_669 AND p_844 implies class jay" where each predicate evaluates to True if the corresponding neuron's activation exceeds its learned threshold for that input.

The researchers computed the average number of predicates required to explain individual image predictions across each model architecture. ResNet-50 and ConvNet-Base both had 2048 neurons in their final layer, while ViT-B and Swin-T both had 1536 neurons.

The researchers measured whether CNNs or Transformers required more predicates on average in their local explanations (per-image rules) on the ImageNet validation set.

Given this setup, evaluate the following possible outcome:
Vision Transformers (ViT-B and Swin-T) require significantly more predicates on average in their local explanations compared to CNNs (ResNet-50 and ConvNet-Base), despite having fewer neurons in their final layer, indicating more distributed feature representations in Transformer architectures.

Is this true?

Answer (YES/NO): YES